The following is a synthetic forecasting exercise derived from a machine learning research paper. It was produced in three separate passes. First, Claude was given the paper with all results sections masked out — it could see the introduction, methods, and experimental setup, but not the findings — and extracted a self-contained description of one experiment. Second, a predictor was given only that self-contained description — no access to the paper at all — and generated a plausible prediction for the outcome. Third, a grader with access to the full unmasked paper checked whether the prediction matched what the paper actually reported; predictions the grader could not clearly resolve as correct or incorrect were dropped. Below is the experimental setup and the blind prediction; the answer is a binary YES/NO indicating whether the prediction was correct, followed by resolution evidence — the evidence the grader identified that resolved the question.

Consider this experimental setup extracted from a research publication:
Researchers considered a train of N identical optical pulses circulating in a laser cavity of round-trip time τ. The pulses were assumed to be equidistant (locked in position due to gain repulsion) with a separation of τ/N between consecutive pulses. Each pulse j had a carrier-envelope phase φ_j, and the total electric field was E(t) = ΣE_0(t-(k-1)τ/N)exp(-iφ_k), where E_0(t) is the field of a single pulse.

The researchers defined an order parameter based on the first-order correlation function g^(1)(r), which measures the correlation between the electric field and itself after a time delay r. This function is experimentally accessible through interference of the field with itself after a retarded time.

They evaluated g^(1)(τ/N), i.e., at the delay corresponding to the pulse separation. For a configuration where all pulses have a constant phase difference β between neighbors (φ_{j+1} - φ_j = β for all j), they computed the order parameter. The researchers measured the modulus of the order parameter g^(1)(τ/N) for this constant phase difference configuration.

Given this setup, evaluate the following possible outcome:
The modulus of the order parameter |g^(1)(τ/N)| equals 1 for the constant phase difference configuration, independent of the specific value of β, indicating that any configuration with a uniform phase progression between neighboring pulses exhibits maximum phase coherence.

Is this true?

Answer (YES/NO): YES